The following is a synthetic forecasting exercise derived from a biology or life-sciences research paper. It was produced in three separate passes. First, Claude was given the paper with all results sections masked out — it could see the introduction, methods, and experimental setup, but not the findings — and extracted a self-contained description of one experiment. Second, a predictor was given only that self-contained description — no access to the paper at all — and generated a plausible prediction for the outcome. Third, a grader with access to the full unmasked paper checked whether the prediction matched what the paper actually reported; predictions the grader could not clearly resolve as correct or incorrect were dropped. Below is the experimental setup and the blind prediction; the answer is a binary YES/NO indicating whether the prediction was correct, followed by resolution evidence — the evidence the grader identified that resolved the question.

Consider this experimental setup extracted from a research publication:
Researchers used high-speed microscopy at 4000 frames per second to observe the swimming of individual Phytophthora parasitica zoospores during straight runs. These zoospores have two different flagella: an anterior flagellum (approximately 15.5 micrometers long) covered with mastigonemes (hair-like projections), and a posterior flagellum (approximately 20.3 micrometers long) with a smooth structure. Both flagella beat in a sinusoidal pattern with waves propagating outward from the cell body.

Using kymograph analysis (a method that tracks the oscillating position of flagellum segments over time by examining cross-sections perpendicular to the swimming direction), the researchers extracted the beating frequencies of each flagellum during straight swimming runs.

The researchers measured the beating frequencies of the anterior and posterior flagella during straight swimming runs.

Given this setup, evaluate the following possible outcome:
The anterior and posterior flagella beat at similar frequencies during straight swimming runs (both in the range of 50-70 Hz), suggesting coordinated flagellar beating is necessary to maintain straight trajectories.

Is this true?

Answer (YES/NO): NO